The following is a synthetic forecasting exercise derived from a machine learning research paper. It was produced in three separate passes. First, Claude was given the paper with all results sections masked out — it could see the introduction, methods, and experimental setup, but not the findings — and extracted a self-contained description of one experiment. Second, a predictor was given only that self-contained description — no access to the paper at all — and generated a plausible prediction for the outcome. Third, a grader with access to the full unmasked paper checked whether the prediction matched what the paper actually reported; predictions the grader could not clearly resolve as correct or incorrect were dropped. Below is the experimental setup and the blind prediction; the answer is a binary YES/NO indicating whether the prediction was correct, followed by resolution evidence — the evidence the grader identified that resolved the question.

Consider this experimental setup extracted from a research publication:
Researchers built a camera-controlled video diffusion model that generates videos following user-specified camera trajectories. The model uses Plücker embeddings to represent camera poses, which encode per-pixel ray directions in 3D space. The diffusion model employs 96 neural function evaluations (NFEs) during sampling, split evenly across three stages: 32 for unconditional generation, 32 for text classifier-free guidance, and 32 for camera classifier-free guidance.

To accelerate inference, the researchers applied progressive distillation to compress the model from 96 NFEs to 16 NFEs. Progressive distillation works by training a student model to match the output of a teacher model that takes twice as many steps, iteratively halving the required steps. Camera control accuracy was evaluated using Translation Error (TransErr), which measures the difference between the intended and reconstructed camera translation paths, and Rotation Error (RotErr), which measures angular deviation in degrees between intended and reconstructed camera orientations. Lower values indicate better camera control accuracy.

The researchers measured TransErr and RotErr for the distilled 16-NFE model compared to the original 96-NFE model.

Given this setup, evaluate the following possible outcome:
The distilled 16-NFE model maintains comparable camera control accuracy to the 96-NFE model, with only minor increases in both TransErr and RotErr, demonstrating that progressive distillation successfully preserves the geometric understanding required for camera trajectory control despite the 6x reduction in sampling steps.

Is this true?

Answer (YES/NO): YES